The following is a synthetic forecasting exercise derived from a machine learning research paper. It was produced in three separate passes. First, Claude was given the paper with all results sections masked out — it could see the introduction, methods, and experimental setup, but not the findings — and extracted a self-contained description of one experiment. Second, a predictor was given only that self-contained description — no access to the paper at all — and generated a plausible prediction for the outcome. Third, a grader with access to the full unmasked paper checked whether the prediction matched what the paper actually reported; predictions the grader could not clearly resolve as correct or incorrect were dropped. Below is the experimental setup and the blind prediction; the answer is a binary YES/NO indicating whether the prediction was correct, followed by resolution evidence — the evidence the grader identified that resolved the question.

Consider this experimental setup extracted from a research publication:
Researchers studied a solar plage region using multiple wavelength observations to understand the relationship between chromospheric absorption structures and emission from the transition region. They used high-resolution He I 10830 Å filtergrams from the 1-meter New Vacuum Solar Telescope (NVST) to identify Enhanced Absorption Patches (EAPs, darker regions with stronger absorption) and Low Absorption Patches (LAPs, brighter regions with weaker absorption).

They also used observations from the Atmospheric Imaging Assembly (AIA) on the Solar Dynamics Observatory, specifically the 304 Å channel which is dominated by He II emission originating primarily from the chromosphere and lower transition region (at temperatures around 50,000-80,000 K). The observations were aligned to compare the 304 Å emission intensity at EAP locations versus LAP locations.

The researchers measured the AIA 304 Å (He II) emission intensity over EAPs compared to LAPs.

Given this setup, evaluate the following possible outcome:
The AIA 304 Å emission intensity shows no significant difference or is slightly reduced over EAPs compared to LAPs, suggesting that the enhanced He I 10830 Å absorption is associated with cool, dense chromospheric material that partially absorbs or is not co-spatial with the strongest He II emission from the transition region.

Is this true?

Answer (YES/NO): NO